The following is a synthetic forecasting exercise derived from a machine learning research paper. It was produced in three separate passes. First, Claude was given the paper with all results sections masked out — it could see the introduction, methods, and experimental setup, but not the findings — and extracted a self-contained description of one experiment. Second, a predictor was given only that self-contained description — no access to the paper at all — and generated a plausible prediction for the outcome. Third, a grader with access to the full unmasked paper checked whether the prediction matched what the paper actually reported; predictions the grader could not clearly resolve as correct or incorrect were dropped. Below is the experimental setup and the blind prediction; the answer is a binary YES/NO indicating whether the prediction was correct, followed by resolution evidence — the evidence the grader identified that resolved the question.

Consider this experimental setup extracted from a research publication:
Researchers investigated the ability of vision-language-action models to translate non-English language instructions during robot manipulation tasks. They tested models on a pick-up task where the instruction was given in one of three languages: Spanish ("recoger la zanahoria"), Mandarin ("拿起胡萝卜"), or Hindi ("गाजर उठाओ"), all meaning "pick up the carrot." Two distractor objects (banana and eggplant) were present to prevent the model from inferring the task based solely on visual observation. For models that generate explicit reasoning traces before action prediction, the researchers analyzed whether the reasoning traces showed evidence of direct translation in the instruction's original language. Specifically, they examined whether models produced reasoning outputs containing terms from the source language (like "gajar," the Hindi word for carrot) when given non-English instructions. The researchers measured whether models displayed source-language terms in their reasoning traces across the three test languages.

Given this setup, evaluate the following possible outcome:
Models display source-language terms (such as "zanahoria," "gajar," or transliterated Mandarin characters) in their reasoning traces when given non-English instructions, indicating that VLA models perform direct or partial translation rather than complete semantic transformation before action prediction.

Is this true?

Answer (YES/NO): NO